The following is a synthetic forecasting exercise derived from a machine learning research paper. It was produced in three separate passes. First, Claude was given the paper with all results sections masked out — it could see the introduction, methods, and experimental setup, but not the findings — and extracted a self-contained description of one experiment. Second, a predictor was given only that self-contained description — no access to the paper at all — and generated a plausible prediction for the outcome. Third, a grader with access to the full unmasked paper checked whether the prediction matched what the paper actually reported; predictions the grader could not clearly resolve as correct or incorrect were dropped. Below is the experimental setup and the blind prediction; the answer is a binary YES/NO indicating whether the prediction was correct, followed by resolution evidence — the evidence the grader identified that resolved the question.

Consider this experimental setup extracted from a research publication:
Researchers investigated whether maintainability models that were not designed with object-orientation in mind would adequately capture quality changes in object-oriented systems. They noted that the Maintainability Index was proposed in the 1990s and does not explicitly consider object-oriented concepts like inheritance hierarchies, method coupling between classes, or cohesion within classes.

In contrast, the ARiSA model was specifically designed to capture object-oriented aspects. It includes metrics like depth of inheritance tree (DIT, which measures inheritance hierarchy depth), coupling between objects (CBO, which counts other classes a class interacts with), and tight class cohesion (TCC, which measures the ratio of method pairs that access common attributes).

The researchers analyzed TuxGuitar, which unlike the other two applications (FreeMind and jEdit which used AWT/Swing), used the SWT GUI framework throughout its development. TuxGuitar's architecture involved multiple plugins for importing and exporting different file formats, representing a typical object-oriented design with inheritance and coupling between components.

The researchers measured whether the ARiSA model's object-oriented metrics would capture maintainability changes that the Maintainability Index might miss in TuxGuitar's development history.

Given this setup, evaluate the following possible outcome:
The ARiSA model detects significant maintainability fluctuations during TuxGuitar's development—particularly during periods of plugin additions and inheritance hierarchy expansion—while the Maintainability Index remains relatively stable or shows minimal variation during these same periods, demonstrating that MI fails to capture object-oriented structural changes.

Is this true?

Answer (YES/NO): NO